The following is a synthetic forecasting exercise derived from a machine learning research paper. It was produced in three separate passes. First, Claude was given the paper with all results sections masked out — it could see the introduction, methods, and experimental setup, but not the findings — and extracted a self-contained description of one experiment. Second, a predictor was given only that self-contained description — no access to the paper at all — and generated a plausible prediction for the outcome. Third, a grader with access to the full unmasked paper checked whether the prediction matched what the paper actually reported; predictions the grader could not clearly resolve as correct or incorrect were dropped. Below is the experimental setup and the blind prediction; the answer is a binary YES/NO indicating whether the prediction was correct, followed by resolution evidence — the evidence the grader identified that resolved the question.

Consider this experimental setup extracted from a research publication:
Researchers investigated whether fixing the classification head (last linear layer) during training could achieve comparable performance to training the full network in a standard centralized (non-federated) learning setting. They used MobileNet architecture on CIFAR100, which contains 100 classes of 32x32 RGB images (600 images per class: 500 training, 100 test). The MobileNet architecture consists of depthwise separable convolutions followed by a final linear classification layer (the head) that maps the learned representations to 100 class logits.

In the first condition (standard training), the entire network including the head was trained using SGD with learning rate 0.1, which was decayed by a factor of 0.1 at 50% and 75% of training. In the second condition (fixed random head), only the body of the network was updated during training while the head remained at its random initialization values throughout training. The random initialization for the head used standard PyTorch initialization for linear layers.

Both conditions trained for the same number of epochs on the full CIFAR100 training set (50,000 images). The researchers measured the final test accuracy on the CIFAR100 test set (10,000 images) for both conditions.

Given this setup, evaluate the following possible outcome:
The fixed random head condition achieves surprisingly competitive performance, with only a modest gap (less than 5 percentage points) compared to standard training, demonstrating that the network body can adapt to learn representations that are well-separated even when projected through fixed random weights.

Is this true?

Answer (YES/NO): YES